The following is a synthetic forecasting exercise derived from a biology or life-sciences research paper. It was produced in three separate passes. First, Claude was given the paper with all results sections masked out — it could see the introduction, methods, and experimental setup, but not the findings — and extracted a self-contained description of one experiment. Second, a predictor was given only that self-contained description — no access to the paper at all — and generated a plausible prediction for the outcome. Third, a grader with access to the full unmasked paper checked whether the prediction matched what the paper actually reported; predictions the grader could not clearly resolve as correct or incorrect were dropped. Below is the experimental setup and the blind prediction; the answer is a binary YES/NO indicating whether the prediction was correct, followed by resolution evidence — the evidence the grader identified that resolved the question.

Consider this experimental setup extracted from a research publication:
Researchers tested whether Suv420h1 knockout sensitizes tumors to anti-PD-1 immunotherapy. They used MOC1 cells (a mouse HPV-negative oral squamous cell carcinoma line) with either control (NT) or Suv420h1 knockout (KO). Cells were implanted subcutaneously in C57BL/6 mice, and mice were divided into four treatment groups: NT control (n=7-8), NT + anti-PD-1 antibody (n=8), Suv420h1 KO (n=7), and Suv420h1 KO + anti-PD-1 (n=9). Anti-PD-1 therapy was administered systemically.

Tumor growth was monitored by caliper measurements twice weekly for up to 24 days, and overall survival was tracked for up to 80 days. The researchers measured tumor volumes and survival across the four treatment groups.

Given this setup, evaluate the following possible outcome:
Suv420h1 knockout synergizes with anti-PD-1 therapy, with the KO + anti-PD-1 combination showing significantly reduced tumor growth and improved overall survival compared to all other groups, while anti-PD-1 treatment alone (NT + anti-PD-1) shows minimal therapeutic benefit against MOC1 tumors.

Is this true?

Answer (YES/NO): YES